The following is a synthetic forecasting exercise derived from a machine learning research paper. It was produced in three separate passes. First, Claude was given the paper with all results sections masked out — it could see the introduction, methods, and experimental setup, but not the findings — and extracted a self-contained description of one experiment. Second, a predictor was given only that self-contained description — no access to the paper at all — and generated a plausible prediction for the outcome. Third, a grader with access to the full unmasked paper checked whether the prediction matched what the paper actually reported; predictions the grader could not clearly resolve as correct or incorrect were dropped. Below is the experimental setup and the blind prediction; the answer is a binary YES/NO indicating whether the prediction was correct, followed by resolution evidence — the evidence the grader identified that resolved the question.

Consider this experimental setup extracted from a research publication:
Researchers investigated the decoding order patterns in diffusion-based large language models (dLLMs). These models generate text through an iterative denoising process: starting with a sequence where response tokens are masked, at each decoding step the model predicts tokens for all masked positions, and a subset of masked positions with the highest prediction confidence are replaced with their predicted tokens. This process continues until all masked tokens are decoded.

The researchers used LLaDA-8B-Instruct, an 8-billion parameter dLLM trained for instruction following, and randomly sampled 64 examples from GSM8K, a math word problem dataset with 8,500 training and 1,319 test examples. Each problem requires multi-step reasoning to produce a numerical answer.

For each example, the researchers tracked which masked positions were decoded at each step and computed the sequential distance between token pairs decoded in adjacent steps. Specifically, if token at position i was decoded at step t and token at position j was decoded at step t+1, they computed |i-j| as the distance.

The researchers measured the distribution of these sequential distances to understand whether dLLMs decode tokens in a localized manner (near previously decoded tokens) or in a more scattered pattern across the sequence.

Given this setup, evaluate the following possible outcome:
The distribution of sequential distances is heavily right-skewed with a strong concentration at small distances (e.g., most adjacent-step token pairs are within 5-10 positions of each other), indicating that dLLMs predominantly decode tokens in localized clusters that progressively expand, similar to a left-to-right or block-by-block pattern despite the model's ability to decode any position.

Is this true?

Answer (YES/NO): YES